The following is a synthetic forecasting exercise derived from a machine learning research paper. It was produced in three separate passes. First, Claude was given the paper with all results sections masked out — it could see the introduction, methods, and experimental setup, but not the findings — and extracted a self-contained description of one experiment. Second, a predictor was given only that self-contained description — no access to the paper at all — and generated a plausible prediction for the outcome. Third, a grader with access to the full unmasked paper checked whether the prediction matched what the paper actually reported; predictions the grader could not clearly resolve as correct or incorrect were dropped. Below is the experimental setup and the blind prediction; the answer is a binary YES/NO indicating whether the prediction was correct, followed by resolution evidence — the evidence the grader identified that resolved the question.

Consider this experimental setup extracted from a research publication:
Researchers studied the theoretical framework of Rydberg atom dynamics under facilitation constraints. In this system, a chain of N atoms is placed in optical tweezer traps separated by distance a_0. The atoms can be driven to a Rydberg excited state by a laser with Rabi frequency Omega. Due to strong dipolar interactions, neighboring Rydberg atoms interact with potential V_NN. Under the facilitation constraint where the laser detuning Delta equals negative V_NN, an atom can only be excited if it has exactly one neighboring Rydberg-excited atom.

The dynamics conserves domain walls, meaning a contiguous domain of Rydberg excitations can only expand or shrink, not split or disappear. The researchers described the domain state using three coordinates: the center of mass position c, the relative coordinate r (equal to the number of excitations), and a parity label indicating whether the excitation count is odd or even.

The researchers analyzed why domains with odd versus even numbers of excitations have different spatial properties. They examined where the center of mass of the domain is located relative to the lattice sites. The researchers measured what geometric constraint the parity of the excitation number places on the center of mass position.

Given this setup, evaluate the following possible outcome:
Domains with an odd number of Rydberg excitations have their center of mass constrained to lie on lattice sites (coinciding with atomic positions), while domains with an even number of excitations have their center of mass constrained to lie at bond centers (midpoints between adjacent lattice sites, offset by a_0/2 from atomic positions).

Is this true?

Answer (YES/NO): YES